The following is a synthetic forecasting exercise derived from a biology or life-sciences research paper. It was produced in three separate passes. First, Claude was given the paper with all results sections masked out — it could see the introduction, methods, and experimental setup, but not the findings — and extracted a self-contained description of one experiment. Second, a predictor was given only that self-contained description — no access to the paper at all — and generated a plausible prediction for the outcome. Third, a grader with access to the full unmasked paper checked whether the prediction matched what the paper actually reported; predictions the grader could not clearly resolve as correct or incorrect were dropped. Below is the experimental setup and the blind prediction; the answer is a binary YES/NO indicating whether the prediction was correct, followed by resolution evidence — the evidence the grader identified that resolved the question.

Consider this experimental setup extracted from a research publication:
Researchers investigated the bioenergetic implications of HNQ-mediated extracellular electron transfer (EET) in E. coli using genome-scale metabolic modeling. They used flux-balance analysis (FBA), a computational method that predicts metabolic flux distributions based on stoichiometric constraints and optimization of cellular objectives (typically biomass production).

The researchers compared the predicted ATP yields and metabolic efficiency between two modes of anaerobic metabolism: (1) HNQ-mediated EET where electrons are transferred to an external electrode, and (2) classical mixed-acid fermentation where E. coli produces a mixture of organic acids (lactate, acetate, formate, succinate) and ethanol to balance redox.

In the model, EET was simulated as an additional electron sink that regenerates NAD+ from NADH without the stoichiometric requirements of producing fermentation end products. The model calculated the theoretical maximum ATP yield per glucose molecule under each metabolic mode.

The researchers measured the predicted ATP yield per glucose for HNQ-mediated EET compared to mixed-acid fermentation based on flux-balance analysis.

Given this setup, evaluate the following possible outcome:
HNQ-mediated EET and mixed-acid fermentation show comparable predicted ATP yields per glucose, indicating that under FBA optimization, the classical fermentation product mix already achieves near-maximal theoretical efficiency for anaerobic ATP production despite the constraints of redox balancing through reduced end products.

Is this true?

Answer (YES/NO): NO